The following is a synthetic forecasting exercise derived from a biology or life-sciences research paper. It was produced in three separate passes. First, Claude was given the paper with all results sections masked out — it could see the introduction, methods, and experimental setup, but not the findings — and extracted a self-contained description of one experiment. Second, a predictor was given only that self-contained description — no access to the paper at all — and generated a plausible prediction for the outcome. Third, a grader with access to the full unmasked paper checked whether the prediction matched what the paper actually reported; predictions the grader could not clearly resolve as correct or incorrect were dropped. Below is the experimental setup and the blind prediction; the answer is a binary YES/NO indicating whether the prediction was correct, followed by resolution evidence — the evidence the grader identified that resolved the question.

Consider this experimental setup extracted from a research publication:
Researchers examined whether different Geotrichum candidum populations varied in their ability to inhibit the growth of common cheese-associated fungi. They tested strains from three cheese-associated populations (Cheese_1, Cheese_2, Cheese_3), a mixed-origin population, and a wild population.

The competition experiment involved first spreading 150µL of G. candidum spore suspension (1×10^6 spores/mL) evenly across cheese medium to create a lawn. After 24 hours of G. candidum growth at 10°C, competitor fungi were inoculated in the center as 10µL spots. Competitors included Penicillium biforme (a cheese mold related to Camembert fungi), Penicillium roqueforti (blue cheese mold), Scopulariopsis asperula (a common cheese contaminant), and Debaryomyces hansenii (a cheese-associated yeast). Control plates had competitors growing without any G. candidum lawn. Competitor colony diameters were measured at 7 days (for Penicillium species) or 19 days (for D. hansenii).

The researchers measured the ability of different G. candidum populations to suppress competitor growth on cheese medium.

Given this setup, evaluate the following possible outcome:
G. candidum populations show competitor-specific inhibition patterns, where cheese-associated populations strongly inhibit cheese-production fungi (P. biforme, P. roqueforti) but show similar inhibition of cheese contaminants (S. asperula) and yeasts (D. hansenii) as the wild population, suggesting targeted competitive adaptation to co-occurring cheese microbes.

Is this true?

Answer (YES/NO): NO